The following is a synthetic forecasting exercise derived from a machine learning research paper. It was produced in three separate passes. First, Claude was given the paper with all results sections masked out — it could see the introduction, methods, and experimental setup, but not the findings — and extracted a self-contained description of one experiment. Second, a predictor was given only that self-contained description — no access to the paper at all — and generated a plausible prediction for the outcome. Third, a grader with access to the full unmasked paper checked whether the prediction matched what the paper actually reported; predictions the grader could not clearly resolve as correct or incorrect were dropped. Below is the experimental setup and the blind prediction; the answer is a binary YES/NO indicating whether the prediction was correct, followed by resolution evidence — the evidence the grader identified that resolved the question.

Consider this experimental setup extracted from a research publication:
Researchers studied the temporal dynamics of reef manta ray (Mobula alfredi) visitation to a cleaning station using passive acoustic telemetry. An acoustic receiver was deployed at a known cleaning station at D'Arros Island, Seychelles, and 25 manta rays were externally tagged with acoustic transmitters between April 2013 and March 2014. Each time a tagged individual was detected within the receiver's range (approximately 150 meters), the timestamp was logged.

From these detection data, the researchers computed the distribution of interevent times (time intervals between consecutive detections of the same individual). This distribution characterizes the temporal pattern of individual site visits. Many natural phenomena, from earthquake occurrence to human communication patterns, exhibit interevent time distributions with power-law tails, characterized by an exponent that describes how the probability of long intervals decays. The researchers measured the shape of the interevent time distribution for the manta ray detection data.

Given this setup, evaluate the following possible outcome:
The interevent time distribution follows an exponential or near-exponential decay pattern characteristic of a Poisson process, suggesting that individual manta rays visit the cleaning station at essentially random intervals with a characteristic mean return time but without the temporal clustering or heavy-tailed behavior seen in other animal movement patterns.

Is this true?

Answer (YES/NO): NO